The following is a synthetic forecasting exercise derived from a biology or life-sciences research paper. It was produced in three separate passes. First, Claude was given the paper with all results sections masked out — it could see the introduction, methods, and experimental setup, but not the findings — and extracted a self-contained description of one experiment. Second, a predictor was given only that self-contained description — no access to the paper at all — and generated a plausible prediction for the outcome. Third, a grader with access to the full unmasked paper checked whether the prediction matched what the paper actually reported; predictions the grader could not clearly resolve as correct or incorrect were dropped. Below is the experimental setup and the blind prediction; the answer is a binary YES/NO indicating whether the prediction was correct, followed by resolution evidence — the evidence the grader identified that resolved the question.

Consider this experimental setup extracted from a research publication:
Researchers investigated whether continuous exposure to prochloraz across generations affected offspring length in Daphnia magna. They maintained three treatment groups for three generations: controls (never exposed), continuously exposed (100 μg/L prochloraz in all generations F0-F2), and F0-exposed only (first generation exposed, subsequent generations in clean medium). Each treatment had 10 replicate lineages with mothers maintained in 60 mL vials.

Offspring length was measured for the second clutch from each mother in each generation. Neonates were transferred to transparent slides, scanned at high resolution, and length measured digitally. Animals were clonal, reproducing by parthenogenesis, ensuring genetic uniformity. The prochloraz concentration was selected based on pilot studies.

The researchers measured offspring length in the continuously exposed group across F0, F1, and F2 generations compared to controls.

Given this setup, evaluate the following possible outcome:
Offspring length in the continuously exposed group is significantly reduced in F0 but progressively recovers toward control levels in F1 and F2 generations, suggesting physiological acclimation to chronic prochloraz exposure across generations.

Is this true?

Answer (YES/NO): NO